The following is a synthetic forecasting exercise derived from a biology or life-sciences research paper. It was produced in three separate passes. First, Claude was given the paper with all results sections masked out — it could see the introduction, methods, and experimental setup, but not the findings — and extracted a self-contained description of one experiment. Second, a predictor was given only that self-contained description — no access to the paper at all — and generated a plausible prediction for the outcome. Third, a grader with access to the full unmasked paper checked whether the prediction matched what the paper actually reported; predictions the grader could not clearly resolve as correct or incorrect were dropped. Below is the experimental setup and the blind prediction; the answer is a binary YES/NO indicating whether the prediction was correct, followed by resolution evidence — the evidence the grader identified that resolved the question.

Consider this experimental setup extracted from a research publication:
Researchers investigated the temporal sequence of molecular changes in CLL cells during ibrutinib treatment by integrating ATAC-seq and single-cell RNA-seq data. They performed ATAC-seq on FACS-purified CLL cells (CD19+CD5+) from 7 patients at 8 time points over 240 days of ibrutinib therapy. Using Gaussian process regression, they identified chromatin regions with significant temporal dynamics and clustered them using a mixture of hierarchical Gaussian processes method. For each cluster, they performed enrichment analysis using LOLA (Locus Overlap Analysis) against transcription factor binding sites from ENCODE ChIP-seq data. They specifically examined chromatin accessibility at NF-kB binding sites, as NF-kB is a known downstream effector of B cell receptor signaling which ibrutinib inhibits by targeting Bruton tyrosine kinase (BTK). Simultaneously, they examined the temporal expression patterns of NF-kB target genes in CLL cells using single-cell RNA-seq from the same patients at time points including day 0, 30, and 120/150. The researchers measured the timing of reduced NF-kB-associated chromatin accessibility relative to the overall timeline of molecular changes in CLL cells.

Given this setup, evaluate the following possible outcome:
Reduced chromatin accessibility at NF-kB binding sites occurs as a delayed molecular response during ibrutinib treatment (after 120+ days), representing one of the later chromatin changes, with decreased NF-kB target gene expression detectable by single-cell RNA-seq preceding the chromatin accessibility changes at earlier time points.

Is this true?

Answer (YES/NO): NO